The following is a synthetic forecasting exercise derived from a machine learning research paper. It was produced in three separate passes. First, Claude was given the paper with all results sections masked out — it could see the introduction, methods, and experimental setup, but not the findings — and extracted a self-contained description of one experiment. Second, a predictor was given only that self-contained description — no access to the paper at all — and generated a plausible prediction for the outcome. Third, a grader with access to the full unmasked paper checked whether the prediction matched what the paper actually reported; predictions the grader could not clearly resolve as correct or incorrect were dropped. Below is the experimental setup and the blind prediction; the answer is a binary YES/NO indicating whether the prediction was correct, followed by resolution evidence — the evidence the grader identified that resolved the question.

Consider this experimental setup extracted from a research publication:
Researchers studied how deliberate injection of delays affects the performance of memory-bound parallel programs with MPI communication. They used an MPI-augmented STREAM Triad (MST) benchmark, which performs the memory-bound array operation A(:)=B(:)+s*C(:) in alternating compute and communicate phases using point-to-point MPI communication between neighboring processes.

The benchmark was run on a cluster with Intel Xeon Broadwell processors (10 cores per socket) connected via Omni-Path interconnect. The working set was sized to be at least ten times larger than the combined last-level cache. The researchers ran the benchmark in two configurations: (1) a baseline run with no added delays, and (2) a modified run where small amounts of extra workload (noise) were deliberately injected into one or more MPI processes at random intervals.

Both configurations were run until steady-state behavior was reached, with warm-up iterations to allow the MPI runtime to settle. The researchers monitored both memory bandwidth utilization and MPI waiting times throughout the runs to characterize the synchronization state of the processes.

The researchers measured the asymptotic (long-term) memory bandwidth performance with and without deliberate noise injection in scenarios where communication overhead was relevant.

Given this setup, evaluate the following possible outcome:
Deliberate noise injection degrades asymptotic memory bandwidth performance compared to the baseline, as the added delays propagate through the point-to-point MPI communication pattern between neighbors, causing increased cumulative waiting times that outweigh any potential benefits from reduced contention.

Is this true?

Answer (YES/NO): NO